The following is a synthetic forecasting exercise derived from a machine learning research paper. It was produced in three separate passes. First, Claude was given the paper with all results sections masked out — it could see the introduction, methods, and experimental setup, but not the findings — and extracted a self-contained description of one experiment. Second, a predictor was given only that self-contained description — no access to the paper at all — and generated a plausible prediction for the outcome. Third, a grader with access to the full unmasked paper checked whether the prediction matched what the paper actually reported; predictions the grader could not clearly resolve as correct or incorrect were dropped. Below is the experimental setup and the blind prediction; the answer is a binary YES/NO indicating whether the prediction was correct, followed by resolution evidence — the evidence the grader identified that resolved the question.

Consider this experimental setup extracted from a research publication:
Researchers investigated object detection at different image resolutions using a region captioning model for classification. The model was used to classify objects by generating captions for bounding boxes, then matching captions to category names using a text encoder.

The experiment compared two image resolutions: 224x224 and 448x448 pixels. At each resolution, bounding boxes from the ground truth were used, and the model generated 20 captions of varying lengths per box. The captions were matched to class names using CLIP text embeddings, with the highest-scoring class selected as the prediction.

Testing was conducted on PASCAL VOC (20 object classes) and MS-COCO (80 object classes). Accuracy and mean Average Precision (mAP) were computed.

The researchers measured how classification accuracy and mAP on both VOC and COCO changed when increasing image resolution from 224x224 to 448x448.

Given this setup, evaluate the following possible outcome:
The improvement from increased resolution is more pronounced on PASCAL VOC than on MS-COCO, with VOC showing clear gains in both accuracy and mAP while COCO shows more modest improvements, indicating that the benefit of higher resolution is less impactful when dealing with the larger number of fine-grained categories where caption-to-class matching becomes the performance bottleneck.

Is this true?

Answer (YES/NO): NO